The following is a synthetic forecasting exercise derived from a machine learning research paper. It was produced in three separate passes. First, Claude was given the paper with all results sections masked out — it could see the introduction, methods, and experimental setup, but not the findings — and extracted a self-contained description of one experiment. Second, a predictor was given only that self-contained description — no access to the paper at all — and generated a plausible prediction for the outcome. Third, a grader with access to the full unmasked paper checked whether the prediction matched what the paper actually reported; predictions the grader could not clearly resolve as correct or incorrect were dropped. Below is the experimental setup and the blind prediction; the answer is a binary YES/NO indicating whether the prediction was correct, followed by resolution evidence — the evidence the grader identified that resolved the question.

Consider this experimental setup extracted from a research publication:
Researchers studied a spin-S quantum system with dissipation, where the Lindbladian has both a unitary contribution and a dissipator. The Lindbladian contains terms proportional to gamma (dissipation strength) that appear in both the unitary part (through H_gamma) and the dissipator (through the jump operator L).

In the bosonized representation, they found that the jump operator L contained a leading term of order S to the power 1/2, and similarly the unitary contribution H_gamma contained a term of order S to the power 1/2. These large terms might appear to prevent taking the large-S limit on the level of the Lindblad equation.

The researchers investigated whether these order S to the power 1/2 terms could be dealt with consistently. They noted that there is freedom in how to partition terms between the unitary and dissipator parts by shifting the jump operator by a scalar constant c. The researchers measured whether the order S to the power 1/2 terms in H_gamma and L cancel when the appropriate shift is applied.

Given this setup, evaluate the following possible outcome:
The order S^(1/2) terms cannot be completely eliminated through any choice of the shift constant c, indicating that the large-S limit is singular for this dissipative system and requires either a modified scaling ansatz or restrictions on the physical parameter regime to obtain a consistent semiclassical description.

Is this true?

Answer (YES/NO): NO